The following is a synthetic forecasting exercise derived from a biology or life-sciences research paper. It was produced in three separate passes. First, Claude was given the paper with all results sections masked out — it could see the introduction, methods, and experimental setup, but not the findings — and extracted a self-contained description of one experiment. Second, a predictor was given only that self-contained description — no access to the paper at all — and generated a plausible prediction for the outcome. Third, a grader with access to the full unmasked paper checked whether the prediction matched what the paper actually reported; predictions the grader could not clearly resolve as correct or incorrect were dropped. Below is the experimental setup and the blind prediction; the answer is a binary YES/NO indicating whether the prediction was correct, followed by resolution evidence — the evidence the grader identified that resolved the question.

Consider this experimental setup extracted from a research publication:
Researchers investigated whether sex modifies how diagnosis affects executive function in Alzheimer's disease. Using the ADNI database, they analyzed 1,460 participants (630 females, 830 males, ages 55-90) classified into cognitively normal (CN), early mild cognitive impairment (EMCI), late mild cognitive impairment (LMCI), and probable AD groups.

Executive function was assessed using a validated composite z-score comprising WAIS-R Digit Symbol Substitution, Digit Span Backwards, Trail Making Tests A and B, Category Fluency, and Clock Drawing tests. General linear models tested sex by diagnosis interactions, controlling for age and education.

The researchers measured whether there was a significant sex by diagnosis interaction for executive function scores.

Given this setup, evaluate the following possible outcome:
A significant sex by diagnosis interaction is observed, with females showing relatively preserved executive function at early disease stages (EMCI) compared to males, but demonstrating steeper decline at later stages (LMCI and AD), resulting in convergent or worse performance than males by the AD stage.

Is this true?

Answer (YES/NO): NO